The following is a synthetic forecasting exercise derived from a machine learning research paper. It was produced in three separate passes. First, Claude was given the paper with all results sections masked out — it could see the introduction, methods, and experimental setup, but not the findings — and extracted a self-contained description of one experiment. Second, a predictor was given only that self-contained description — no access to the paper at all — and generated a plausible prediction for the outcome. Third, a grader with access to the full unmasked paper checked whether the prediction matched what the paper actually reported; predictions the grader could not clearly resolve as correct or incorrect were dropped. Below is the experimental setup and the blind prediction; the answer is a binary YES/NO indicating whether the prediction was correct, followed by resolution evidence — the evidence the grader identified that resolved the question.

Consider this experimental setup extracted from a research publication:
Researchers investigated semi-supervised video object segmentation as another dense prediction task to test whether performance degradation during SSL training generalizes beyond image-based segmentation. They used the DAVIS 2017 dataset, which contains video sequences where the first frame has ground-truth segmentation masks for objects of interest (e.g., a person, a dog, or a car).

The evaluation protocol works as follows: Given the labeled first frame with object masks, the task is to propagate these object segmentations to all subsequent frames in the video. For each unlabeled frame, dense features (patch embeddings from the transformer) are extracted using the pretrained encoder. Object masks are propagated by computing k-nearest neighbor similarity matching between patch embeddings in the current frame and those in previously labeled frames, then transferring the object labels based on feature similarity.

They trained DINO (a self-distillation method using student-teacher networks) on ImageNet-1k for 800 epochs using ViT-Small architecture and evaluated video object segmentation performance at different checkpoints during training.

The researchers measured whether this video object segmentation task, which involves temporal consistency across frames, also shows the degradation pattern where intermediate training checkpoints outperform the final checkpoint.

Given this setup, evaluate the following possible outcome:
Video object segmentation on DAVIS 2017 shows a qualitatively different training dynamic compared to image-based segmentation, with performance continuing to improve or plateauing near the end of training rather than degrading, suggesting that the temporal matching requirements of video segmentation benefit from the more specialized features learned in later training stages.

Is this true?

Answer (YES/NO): NO